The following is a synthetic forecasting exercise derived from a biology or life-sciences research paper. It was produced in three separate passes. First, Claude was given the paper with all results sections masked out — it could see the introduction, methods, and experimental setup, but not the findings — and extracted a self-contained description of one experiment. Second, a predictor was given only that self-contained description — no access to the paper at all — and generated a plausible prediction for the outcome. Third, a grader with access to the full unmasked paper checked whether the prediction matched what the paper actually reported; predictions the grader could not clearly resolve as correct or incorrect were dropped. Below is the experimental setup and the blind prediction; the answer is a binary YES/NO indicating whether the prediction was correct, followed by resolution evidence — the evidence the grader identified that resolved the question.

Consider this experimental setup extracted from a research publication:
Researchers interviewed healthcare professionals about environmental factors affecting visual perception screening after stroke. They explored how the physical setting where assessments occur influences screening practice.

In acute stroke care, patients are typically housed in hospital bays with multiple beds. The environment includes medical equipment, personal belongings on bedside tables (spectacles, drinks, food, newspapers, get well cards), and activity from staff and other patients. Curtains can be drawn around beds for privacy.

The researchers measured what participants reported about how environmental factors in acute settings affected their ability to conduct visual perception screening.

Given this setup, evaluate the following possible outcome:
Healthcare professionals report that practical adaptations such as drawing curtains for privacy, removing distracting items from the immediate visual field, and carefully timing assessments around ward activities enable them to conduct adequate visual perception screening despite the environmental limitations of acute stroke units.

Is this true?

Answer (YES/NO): NO